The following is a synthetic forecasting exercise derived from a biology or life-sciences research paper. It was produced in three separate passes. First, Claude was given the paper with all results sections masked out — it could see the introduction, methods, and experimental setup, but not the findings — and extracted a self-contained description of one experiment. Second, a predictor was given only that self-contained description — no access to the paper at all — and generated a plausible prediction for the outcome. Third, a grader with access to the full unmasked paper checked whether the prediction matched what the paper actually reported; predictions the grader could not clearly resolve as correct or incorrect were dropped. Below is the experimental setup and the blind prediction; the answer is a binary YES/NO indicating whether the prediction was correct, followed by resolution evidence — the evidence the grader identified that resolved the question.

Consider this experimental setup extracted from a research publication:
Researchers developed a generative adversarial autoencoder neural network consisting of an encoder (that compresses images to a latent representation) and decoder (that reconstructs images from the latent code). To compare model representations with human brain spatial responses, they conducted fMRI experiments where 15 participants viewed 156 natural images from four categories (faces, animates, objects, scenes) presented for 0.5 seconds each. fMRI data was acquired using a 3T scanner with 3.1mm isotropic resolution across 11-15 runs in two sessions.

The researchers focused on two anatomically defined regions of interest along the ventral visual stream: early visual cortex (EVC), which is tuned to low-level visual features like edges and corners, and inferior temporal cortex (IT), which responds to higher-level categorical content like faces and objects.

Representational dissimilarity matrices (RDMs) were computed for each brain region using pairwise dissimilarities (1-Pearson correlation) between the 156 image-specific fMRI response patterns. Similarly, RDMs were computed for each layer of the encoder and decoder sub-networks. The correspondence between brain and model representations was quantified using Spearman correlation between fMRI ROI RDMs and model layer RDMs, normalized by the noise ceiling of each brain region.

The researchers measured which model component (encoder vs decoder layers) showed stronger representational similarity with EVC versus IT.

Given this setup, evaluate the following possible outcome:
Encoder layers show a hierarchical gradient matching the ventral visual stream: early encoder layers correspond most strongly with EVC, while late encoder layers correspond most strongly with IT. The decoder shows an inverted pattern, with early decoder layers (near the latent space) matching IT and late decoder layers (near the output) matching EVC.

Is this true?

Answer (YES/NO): YES